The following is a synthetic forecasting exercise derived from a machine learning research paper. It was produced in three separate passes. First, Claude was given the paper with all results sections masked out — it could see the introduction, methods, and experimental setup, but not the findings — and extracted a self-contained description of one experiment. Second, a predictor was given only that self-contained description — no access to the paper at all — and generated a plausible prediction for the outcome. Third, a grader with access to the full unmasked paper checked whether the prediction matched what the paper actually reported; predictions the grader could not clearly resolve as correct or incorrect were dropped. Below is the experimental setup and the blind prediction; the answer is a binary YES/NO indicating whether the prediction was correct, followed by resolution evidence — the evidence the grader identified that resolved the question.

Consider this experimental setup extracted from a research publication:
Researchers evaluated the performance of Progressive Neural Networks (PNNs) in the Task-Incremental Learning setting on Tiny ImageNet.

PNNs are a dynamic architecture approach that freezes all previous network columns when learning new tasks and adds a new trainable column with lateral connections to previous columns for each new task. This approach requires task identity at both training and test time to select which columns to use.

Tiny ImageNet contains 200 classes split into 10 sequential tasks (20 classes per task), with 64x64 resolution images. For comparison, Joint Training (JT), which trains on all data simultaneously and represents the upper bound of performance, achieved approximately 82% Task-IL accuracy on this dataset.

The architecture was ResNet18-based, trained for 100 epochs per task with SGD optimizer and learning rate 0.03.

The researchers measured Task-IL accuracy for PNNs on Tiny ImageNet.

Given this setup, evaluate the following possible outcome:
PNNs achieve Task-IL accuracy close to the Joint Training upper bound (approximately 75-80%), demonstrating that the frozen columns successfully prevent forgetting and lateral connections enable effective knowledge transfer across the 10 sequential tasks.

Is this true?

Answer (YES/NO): NO